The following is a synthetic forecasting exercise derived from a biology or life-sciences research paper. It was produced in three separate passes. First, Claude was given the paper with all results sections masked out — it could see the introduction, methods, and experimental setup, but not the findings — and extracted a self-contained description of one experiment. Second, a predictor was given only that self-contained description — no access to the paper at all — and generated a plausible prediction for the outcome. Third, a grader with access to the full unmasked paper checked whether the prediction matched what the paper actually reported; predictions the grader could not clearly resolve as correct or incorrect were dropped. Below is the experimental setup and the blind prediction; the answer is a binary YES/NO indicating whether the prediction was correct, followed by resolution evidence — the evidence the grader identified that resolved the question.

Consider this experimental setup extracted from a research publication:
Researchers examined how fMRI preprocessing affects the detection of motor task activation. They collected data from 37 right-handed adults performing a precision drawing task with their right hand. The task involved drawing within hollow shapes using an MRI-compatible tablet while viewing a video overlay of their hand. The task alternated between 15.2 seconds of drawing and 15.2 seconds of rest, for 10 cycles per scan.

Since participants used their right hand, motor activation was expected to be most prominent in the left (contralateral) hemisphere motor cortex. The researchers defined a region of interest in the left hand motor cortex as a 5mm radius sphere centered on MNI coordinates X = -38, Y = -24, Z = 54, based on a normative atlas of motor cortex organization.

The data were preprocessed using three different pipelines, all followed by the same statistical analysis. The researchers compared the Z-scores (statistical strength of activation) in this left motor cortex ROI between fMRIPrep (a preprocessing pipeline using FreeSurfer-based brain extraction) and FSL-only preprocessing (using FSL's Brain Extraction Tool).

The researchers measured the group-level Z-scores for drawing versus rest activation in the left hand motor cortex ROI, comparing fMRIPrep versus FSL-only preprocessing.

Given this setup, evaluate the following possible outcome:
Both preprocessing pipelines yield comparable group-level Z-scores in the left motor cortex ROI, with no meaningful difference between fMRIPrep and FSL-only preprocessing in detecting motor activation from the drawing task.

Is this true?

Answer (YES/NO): YES